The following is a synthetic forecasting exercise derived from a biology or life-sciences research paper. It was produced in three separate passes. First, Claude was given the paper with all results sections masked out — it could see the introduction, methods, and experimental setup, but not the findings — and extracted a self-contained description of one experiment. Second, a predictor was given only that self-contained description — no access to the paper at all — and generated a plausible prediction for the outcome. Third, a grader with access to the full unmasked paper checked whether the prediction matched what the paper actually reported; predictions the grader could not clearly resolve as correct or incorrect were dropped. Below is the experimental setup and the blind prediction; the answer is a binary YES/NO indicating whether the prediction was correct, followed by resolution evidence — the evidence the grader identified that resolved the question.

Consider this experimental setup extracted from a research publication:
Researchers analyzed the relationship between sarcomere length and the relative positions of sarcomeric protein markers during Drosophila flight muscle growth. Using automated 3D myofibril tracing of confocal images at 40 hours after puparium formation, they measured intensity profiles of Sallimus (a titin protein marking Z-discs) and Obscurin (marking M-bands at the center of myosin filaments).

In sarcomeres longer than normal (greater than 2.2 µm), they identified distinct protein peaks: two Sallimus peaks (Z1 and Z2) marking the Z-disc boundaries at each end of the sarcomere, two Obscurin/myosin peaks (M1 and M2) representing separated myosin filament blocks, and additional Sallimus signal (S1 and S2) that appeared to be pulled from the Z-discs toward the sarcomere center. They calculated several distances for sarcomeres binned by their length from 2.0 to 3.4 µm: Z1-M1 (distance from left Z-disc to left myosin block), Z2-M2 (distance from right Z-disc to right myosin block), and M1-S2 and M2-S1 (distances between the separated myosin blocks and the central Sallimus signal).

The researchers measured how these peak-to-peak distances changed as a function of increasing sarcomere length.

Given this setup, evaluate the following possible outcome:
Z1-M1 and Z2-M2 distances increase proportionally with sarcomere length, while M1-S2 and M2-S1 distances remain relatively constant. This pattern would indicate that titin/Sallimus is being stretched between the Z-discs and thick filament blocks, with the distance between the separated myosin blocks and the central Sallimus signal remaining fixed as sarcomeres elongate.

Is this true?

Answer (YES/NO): NO